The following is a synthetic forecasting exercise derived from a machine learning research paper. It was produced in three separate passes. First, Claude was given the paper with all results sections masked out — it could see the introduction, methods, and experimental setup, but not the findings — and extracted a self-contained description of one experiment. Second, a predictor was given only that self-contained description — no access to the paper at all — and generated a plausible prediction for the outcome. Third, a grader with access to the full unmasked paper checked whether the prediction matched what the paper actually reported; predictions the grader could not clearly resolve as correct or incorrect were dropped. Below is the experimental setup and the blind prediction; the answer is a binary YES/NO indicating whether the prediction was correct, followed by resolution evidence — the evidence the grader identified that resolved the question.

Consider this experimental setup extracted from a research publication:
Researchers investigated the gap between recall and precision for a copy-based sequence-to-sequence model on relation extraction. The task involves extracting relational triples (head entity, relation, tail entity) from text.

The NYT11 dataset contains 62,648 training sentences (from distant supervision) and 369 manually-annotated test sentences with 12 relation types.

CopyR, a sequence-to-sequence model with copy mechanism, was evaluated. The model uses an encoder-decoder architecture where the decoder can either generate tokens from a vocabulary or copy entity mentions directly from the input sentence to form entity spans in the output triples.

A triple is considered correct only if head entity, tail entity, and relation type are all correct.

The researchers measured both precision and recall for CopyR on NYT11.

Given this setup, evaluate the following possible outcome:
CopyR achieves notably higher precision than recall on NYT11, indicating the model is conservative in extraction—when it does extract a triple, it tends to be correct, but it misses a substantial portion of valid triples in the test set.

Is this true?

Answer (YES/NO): NO